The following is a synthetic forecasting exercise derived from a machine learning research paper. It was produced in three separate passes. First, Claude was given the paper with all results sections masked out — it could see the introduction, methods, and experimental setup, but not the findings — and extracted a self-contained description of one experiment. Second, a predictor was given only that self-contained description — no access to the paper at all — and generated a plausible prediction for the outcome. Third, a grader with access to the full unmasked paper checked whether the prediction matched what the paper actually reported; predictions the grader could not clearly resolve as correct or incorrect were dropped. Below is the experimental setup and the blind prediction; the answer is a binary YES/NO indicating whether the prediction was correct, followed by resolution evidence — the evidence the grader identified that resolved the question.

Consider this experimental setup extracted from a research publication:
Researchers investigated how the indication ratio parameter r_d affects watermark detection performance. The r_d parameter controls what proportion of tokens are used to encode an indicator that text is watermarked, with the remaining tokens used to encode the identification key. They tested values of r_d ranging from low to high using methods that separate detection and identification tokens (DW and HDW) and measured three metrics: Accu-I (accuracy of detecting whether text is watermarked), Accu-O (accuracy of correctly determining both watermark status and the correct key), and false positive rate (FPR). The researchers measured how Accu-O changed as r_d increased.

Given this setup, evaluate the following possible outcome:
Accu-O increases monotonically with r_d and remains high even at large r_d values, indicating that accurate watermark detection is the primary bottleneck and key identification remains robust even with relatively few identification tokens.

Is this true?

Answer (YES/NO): NO